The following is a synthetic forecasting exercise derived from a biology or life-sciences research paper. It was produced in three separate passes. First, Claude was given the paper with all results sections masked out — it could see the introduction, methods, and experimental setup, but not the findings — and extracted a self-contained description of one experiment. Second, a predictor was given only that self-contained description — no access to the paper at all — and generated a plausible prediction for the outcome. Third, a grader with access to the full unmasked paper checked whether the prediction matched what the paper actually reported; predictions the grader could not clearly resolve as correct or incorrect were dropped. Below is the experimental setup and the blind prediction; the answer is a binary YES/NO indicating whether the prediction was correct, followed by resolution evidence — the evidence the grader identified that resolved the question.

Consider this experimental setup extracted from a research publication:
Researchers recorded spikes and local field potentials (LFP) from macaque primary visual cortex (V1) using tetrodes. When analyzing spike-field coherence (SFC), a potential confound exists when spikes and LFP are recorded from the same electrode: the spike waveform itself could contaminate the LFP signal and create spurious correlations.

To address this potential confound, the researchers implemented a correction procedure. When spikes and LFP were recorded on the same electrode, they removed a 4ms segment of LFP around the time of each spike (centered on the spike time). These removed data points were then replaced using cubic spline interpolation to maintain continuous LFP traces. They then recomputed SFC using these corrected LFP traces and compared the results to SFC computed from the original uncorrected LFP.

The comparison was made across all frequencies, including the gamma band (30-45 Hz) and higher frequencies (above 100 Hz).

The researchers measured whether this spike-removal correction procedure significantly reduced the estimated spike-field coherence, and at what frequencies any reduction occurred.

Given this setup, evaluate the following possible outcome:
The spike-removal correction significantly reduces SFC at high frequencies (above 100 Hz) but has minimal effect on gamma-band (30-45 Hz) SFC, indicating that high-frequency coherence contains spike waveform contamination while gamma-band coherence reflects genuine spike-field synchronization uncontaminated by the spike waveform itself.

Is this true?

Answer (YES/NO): YES